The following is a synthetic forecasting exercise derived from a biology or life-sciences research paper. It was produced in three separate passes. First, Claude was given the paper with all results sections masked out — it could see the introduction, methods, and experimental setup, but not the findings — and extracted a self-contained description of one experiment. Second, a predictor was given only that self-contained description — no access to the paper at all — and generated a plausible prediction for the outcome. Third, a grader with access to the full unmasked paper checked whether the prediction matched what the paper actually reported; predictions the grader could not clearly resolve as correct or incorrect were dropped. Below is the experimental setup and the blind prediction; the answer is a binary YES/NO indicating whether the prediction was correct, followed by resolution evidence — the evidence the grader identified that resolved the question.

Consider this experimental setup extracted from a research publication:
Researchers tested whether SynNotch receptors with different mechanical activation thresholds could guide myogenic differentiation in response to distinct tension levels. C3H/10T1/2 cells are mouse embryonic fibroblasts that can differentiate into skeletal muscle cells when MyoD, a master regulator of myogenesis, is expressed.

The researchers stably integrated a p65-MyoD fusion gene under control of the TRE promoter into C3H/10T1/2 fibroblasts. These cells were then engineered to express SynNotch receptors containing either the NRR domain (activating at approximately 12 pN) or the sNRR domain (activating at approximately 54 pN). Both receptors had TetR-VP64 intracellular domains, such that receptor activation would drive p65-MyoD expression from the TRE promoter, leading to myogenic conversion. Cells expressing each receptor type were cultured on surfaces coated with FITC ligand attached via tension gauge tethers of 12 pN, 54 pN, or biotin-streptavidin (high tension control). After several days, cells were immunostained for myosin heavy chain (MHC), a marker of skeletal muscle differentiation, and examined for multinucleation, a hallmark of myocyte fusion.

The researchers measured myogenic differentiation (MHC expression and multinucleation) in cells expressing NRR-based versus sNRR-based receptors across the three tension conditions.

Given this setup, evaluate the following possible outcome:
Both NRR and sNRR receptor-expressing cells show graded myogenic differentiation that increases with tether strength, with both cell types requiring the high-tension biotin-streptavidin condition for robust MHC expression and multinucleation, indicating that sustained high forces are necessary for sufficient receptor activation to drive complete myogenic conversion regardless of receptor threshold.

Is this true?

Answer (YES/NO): NO